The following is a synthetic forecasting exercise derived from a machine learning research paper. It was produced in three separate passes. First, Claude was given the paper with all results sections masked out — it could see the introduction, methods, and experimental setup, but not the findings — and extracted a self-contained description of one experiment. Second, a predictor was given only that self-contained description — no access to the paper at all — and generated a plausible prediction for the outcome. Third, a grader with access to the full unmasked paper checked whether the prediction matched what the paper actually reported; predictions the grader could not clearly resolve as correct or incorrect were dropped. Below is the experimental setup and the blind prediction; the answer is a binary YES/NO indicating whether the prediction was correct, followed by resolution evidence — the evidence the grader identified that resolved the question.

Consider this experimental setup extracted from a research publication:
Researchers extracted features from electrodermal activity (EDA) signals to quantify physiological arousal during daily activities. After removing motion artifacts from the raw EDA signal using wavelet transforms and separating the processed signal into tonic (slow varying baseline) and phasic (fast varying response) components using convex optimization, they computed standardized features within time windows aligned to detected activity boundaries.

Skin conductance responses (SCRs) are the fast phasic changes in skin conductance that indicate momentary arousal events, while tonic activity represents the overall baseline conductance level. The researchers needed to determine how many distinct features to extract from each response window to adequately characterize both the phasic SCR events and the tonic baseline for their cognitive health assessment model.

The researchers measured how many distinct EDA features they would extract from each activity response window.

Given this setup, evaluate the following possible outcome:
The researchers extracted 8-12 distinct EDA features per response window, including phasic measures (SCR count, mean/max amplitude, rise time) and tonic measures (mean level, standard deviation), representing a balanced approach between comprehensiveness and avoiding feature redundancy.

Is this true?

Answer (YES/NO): NO